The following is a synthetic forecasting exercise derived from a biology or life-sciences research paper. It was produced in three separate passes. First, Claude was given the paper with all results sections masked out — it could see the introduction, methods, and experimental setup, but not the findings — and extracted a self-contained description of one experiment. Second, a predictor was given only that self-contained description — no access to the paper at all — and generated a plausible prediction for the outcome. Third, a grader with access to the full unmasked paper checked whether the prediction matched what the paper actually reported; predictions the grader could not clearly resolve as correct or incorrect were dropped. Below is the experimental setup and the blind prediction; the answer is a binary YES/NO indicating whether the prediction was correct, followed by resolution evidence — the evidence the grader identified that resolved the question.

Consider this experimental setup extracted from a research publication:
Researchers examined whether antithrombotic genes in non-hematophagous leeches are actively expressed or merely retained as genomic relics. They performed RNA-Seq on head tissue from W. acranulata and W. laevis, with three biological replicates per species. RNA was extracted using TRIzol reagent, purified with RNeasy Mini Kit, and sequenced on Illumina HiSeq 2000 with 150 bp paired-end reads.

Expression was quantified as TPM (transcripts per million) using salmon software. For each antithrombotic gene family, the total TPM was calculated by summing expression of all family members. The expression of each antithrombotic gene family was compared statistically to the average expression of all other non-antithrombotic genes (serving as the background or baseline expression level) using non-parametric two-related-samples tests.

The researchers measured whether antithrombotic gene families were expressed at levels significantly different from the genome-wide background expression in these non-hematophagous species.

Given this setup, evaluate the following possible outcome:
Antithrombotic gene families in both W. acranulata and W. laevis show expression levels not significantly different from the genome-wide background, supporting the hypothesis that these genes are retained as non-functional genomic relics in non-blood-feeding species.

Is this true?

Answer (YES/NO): NO